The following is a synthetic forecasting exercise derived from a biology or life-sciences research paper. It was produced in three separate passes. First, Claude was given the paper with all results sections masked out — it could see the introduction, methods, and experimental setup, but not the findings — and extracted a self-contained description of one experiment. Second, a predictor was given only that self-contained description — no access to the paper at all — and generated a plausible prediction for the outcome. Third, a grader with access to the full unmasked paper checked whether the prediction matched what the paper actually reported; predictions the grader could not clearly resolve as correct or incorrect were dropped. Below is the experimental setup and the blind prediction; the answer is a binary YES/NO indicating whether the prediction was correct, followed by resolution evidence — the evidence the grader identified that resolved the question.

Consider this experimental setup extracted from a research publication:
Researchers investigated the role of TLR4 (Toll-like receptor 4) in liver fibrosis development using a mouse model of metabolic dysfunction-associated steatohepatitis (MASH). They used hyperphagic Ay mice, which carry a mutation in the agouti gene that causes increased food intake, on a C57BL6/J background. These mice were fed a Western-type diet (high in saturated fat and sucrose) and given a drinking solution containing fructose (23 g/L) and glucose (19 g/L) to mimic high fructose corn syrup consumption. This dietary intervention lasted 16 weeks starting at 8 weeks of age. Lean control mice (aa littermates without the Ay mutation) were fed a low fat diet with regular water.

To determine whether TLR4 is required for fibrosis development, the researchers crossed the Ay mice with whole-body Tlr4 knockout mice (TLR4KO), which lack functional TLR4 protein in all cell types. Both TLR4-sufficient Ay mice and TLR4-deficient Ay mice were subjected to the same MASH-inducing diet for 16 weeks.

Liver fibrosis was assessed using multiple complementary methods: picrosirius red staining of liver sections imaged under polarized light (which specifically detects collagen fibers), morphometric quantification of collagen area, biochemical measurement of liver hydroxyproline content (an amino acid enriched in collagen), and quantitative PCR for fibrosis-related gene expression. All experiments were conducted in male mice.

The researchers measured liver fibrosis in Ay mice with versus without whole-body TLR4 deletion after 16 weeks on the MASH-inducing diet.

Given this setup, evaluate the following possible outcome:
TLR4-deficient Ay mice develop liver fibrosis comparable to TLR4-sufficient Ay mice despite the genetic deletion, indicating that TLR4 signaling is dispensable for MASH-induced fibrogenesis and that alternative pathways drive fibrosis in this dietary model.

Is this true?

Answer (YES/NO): NO